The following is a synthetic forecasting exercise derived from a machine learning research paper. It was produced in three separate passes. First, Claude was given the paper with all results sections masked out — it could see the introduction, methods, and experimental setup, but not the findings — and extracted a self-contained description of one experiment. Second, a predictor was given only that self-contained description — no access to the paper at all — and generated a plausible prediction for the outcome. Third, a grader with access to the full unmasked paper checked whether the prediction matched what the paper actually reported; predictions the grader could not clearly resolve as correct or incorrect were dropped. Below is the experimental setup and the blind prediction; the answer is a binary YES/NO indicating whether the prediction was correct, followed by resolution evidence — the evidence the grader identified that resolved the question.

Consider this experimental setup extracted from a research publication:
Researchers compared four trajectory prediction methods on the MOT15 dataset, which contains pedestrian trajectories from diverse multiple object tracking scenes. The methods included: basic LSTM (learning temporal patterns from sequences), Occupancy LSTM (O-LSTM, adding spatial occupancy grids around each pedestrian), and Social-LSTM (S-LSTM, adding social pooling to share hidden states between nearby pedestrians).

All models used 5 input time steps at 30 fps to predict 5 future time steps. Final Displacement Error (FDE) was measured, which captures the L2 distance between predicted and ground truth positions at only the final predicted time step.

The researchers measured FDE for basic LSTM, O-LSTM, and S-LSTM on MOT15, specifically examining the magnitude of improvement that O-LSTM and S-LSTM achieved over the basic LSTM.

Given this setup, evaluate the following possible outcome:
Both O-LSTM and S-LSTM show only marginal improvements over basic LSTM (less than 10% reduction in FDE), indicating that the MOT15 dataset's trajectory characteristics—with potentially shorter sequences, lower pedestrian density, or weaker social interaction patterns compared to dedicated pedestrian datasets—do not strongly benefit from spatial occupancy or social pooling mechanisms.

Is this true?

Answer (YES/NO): YES